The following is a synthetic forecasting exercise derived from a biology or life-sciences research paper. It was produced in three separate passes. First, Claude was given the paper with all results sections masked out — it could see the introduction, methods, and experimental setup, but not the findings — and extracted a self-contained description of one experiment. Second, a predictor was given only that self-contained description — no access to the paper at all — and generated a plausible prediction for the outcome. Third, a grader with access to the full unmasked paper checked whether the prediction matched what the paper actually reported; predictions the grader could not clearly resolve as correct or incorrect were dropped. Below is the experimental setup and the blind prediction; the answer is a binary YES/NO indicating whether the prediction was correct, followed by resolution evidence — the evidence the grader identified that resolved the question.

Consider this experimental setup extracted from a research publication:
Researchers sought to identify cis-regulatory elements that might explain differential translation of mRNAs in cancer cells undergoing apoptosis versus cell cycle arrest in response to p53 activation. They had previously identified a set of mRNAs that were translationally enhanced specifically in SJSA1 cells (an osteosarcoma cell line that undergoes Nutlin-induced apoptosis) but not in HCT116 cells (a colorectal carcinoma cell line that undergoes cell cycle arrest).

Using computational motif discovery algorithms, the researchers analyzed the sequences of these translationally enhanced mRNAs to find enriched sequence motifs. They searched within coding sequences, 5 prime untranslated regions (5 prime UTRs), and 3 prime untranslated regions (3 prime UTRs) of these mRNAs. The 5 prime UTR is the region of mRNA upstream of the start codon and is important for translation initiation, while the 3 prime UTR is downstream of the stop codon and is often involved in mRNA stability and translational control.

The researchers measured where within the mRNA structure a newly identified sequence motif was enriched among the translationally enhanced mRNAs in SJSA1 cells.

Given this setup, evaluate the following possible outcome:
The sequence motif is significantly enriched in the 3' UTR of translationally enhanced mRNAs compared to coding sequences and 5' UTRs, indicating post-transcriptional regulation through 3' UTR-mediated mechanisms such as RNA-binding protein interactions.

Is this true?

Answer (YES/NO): YES